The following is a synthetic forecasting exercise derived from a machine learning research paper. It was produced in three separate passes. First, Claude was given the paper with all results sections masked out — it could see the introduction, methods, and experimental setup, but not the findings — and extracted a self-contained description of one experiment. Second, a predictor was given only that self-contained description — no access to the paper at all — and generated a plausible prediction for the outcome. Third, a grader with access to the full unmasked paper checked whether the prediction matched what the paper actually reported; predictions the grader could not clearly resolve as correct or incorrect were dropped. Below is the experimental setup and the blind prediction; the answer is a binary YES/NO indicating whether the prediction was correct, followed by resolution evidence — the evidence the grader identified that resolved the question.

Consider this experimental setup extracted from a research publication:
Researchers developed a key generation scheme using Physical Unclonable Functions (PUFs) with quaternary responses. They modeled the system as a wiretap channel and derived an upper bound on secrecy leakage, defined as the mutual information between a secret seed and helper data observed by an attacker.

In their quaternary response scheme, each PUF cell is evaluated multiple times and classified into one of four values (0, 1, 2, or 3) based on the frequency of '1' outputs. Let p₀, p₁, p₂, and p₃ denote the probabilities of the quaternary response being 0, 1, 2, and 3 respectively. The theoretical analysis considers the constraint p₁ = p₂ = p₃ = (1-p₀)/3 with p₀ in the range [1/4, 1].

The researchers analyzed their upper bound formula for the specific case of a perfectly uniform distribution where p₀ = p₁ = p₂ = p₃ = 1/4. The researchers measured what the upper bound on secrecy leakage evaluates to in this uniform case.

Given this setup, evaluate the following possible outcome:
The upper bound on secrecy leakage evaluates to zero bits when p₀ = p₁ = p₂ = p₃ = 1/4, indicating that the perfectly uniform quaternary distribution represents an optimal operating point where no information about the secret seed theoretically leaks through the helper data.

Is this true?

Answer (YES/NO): YES